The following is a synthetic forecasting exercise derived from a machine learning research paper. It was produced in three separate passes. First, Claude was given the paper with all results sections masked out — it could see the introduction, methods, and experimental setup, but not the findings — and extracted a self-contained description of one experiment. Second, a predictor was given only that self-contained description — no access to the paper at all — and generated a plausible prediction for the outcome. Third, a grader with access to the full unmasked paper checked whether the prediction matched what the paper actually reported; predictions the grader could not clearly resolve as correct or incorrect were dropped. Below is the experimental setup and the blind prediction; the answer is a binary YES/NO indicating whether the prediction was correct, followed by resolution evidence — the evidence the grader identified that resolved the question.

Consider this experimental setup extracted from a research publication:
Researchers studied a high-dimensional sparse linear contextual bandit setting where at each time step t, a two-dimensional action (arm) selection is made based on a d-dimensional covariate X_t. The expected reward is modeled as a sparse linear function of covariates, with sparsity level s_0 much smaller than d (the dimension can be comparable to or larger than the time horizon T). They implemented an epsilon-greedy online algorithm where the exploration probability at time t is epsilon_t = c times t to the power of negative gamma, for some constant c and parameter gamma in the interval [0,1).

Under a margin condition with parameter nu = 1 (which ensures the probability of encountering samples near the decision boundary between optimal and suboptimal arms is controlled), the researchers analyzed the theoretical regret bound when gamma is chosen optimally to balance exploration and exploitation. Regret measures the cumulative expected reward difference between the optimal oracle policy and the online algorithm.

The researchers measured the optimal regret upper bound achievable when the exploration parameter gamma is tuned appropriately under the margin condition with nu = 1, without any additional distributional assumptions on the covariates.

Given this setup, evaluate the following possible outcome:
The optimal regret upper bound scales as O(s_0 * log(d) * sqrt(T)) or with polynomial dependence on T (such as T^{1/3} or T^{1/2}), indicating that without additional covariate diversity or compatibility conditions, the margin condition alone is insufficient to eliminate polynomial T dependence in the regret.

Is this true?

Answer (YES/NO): YES